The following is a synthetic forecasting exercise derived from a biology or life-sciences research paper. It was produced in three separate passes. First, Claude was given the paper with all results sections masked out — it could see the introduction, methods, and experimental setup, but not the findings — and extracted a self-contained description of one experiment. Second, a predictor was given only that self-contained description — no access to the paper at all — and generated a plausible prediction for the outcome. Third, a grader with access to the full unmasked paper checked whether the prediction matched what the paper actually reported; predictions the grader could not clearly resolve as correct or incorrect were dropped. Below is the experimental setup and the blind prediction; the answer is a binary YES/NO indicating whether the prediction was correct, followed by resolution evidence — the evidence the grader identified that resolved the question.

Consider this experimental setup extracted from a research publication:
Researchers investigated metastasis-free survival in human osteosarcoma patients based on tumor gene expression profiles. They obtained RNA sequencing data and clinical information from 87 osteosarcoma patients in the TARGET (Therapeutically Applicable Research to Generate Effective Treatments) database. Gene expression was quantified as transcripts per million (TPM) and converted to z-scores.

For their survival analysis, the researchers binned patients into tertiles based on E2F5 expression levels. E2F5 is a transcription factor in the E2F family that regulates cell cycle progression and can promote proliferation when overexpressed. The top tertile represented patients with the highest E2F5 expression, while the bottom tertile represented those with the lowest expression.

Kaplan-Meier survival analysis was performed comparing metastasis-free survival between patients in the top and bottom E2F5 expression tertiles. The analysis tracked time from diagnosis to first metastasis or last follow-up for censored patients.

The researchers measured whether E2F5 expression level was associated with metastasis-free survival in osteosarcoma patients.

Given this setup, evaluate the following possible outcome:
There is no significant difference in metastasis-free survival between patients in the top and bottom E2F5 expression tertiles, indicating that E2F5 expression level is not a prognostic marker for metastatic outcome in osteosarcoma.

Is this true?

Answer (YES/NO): NO